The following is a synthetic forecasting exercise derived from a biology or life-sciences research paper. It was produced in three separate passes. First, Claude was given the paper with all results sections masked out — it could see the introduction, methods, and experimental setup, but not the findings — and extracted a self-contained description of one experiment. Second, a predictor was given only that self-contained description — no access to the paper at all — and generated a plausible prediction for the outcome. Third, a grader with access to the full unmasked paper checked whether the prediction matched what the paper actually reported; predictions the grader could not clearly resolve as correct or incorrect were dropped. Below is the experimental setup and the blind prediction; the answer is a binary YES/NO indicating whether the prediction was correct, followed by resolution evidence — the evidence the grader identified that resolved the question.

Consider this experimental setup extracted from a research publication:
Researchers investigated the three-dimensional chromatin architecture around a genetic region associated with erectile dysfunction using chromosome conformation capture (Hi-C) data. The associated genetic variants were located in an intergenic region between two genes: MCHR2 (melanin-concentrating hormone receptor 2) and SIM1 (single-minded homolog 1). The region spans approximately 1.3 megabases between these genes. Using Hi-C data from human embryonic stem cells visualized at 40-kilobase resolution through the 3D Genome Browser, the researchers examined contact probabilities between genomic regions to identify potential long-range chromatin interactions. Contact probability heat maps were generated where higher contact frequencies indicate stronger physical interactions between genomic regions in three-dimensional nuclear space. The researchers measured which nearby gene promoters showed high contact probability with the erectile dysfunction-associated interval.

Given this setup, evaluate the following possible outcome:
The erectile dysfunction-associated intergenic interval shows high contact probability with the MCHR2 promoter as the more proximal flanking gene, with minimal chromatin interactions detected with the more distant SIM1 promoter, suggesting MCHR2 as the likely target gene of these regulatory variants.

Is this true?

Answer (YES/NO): NO